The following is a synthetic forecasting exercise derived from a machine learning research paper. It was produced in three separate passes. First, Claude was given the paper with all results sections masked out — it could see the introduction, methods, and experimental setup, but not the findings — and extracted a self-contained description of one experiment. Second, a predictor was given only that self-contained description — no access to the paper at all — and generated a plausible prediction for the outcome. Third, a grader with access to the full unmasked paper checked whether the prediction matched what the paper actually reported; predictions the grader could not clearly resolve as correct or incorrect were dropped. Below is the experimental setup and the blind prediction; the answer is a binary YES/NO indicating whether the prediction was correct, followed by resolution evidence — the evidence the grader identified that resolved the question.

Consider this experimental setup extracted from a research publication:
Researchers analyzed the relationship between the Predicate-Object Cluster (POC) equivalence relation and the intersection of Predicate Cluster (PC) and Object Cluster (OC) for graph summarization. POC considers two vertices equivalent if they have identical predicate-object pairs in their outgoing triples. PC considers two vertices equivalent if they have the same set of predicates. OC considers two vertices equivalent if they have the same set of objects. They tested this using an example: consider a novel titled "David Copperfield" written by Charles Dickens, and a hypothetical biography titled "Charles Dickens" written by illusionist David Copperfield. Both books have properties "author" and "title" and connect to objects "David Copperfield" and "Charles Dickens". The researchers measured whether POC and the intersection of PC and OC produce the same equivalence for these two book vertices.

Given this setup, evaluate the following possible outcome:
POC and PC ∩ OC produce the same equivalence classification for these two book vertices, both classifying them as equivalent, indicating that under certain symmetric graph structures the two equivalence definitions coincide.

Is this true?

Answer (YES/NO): NO